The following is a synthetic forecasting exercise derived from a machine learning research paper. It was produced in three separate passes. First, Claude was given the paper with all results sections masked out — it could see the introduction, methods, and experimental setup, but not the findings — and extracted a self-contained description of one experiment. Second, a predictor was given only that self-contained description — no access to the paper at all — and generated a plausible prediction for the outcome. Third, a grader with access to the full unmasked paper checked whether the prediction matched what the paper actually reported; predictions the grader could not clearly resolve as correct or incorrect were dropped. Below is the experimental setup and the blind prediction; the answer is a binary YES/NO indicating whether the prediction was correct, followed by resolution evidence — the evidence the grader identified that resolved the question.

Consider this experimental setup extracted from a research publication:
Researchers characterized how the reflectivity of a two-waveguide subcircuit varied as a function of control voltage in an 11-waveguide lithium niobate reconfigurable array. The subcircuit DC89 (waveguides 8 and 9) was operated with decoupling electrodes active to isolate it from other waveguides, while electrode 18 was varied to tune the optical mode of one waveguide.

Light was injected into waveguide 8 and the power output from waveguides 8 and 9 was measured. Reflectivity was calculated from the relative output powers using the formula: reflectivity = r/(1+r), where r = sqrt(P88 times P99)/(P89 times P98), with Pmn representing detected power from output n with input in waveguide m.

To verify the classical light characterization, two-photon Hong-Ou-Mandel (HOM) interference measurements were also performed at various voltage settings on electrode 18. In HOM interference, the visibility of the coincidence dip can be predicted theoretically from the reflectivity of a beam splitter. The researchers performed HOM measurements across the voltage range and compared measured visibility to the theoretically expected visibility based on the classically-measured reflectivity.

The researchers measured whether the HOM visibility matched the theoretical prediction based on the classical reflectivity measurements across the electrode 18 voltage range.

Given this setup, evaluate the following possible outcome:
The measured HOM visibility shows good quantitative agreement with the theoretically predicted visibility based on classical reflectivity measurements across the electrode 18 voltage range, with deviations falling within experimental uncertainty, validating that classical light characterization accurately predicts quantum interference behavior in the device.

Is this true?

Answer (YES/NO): YES